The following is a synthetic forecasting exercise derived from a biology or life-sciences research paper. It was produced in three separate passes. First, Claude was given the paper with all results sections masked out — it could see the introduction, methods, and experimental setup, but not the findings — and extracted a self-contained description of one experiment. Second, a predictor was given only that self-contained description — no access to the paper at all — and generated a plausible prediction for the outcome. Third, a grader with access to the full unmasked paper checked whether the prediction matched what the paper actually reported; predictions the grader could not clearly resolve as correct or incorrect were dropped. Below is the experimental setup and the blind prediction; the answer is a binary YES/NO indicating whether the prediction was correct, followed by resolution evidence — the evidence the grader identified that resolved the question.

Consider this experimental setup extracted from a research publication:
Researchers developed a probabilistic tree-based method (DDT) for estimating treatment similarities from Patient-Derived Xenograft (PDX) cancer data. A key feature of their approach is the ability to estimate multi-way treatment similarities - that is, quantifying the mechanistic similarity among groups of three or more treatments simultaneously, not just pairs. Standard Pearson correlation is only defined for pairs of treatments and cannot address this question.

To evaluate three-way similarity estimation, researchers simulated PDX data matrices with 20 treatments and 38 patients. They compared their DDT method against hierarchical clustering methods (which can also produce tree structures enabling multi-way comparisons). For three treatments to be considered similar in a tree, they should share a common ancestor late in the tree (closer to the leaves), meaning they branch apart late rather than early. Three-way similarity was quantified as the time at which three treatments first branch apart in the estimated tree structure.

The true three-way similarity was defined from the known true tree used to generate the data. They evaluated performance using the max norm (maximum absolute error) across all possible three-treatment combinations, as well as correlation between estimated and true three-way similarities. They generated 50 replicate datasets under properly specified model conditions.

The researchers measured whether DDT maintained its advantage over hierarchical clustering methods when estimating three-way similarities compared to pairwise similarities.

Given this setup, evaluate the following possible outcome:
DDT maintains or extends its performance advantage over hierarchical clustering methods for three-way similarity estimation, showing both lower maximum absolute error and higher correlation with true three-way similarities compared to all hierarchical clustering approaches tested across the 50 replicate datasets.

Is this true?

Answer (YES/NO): NO